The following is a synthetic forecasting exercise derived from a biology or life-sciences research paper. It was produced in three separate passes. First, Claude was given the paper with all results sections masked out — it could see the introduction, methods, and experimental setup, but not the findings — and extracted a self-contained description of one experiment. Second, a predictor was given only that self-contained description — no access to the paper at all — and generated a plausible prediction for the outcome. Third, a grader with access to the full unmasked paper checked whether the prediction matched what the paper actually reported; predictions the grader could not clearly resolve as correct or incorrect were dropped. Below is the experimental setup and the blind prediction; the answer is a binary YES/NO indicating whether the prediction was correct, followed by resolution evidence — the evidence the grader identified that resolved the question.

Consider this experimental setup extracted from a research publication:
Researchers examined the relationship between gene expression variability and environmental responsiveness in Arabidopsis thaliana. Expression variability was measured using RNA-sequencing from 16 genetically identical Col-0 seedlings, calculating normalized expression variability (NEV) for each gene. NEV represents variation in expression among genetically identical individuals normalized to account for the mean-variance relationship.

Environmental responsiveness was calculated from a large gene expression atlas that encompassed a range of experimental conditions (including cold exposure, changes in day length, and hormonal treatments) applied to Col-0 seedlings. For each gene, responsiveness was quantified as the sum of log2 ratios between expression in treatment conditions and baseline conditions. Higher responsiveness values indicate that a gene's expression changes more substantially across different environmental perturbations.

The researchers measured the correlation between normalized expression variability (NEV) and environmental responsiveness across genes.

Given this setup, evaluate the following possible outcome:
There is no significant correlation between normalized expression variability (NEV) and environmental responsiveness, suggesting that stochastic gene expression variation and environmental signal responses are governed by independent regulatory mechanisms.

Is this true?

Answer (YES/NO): NO